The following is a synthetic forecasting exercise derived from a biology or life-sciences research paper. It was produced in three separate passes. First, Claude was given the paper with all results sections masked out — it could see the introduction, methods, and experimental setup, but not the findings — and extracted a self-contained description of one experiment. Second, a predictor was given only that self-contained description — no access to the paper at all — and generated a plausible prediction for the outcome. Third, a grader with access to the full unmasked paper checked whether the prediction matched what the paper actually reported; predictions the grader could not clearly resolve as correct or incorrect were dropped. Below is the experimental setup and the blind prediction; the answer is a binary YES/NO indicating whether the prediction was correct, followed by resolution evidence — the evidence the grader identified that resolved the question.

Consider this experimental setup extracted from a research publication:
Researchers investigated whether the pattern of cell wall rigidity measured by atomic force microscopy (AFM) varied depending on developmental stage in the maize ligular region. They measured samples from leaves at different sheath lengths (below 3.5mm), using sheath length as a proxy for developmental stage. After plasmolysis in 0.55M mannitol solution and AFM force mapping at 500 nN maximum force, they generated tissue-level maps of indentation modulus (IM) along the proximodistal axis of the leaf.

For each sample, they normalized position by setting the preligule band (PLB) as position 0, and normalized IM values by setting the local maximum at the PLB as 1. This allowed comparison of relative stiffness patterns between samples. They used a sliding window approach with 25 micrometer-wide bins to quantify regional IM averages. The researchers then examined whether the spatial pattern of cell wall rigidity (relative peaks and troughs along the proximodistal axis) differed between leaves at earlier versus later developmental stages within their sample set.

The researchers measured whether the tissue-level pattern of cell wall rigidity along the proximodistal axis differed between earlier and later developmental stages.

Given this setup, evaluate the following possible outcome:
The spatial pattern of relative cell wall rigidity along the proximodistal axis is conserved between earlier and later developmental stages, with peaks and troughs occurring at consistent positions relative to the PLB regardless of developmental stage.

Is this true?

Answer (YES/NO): NO